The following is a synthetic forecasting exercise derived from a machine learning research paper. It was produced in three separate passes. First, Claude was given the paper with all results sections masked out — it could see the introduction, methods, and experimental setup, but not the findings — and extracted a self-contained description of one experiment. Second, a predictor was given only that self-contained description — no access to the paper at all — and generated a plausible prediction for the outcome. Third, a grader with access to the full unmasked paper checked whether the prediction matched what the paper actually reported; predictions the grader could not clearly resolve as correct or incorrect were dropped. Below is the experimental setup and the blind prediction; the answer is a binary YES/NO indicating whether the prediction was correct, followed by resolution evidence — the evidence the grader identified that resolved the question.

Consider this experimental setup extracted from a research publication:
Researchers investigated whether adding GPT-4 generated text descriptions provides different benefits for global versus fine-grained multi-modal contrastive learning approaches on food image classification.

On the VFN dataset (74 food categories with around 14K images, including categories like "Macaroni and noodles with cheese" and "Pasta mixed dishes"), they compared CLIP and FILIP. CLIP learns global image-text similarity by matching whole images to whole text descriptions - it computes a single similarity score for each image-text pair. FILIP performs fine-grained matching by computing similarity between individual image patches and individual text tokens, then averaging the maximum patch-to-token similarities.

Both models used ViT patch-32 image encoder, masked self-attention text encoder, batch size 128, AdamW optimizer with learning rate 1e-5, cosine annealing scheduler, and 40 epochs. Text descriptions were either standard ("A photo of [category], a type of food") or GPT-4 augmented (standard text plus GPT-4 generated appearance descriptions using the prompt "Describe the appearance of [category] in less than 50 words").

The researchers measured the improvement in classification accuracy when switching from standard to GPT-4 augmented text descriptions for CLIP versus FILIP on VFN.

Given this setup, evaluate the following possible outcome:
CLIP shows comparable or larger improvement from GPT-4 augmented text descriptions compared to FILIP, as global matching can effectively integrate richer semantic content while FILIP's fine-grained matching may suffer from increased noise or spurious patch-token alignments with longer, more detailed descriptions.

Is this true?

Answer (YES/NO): YES